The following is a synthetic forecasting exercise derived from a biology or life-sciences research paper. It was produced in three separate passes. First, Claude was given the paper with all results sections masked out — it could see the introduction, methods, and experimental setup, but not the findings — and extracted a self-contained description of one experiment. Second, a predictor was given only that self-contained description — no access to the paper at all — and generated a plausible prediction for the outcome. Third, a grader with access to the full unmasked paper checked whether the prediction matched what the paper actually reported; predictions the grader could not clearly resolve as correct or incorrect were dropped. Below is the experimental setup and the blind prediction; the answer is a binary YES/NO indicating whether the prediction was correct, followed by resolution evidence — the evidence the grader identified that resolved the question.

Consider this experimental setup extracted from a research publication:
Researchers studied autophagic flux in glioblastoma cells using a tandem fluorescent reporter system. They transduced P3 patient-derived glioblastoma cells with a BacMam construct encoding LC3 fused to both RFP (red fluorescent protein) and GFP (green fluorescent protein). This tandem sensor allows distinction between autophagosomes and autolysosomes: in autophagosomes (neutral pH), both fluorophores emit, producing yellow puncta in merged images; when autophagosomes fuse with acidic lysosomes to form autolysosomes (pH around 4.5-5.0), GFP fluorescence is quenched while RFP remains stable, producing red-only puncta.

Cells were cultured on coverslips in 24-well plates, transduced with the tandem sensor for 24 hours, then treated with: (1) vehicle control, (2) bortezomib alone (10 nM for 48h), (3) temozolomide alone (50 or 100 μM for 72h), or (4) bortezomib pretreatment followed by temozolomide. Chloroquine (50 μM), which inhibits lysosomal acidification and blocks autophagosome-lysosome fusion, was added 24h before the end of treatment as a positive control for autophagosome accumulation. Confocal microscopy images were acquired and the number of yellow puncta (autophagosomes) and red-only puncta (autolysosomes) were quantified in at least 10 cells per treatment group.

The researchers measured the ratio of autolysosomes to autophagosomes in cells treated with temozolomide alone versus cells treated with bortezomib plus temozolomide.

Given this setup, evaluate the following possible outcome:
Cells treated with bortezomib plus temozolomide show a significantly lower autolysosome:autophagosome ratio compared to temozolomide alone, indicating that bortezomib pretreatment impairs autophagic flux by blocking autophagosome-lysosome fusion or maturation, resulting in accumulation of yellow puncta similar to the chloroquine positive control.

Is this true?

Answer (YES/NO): YES